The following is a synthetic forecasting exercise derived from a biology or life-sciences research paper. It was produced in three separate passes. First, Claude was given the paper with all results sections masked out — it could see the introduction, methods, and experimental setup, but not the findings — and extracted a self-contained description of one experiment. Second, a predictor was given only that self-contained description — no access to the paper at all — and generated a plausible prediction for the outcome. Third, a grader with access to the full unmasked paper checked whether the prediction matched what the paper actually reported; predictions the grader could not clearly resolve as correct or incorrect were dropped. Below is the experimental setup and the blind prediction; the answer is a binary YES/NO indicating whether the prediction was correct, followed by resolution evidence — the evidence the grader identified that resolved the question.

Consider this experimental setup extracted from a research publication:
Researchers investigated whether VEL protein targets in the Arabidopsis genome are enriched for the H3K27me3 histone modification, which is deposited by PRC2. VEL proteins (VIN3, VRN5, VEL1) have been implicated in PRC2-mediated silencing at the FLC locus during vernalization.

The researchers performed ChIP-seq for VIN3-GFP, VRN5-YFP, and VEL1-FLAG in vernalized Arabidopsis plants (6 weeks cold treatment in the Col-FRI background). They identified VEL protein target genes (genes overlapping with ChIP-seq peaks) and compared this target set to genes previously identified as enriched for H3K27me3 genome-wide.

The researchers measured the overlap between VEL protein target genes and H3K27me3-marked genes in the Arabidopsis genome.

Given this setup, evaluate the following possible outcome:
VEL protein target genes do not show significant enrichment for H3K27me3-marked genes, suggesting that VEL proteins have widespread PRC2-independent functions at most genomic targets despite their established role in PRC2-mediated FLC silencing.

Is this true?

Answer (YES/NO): NO